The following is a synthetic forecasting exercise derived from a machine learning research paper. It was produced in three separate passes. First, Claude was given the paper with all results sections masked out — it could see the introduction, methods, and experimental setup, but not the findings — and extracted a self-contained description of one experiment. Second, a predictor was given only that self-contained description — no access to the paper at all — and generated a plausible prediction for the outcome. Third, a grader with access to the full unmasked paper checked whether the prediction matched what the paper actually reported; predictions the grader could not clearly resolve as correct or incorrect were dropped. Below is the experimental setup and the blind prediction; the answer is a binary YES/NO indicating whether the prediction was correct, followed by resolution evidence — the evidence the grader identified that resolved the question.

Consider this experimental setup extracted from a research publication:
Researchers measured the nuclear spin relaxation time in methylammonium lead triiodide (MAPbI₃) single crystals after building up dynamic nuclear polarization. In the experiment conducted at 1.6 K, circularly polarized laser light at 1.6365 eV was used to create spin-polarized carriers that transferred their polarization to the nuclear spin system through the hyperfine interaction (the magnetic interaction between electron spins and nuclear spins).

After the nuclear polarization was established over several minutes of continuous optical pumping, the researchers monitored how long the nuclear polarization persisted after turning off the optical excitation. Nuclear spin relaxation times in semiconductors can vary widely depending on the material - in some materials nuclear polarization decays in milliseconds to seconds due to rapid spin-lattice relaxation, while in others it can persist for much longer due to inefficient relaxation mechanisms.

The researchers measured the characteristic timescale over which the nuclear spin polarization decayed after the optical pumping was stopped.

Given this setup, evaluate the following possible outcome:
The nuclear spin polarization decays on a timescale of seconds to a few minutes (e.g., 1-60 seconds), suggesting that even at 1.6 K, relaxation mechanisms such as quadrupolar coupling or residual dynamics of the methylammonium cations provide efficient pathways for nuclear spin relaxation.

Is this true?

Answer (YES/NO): NO